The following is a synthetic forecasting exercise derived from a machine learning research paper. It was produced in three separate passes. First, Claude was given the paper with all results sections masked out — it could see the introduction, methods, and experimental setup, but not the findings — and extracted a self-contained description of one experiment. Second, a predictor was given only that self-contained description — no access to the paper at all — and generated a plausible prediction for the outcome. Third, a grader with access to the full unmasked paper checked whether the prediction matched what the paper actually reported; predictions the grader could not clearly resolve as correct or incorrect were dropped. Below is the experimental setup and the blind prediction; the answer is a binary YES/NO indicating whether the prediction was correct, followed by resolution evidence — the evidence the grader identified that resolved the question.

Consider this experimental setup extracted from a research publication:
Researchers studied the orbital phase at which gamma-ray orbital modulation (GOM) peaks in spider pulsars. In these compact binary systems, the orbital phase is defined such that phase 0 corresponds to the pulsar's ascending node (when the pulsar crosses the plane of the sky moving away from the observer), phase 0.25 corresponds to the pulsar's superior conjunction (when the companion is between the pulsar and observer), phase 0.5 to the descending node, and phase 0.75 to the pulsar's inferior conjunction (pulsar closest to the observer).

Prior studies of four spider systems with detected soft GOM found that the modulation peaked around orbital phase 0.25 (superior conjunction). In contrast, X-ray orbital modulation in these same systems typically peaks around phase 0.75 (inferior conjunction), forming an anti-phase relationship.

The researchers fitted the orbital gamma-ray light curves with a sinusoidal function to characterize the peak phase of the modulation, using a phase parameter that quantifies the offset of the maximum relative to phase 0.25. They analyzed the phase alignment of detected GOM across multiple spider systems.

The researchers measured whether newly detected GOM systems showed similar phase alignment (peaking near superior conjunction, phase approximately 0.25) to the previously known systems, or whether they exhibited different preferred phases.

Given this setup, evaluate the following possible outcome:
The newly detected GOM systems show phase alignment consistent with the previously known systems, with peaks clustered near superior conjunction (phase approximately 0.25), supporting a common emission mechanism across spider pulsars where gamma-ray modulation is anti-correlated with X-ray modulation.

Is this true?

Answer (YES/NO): NO